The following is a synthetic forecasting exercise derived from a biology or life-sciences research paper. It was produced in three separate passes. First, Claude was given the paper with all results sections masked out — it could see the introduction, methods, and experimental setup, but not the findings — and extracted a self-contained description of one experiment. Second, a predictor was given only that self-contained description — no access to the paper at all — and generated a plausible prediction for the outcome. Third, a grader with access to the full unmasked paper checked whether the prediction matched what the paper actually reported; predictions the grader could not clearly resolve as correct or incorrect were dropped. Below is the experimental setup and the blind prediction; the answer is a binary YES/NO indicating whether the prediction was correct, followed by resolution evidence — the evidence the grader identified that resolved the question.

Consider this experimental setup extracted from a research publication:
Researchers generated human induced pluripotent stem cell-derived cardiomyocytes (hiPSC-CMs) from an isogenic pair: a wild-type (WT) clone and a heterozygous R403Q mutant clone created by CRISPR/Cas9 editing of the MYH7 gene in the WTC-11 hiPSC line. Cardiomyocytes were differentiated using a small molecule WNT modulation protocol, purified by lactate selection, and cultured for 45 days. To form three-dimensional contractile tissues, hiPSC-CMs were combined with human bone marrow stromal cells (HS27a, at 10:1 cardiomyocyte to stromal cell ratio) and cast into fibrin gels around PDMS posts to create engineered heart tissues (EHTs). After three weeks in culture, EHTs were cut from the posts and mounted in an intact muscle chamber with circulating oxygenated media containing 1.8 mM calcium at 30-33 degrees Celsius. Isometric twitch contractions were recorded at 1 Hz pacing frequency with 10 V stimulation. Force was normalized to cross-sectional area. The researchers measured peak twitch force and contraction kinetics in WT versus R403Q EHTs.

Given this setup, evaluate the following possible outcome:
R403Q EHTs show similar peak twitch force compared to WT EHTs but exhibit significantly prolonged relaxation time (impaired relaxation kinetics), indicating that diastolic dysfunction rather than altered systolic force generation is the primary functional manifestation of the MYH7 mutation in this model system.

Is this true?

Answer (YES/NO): NO